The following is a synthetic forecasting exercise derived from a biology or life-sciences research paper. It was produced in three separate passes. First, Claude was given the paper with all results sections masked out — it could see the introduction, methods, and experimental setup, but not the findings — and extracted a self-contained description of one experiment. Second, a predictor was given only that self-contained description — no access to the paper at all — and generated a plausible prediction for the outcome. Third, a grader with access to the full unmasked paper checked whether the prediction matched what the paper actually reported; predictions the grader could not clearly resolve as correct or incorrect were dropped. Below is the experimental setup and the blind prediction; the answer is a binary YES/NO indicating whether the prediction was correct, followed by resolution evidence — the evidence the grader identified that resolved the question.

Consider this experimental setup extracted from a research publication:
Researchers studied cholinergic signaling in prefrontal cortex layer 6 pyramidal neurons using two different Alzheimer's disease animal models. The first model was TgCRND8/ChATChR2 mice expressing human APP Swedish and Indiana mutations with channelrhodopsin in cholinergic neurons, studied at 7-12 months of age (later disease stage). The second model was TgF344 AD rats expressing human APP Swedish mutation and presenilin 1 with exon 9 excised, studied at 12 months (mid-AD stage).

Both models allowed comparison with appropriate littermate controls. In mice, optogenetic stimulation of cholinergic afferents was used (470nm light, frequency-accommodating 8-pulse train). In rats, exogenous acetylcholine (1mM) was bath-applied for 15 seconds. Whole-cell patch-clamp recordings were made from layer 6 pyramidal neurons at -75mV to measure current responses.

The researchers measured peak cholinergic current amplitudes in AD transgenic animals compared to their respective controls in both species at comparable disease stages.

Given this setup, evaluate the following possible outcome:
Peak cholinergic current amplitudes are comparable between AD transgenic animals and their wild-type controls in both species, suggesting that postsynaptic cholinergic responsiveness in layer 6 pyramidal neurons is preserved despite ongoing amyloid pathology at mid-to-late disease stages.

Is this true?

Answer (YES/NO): NO